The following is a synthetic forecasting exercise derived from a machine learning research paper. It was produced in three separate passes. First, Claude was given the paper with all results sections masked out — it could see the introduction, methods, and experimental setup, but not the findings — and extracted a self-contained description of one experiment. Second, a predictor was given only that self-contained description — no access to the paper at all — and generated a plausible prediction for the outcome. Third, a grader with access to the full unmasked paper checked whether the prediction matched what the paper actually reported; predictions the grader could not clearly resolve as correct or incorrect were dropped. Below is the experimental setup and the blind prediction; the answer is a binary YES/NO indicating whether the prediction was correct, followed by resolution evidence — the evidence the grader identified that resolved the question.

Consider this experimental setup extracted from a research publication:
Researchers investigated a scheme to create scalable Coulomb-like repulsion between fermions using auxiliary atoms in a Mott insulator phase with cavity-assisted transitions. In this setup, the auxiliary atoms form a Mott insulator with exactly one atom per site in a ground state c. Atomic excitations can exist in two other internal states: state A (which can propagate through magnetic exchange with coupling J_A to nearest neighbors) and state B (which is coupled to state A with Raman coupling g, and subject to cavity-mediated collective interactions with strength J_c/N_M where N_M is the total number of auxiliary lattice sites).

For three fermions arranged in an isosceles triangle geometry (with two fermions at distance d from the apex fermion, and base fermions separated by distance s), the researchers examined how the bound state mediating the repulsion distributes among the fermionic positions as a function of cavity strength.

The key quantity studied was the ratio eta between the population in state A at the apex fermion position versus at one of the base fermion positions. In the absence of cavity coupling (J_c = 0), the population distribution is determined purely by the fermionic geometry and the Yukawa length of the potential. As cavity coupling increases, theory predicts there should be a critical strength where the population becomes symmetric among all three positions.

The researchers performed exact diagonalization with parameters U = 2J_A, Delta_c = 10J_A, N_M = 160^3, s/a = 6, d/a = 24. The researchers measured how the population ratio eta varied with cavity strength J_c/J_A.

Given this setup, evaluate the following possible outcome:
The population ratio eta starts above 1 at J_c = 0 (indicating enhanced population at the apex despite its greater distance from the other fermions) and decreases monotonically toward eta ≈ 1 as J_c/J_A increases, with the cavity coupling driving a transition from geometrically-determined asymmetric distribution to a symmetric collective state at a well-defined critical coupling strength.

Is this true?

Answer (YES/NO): NO